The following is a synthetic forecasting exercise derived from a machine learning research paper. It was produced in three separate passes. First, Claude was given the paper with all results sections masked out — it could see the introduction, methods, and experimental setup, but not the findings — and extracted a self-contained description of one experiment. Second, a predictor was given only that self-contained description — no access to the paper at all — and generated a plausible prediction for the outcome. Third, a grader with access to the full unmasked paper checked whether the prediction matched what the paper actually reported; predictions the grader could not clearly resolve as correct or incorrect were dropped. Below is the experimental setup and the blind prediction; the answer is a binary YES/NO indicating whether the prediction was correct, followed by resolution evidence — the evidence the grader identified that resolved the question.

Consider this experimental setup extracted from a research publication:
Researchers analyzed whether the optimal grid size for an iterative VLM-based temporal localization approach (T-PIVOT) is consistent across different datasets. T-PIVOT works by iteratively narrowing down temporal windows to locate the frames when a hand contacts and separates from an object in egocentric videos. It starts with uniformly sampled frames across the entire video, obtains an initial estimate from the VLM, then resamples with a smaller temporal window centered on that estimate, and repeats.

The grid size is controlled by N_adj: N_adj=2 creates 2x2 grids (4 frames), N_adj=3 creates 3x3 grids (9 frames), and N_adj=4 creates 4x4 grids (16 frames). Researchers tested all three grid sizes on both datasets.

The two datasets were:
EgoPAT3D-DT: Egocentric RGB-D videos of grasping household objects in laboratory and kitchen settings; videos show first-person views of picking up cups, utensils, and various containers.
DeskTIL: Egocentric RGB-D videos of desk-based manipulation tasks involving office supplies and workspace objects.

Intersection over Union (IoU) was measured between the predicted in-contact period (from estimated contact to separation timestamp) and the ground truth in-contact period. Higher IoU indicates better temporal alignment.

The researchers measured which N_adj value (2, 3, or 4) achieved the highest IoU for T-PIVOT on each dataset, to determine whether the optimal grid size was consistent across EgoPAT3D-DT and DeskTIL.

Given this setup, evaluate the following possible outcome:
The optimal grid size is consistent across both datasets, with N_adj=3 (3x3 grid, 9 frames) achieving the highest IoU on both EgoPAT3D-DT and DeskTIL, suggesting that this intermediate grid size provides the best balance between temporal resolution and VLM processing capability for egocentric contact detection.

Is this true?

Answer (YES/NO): NO